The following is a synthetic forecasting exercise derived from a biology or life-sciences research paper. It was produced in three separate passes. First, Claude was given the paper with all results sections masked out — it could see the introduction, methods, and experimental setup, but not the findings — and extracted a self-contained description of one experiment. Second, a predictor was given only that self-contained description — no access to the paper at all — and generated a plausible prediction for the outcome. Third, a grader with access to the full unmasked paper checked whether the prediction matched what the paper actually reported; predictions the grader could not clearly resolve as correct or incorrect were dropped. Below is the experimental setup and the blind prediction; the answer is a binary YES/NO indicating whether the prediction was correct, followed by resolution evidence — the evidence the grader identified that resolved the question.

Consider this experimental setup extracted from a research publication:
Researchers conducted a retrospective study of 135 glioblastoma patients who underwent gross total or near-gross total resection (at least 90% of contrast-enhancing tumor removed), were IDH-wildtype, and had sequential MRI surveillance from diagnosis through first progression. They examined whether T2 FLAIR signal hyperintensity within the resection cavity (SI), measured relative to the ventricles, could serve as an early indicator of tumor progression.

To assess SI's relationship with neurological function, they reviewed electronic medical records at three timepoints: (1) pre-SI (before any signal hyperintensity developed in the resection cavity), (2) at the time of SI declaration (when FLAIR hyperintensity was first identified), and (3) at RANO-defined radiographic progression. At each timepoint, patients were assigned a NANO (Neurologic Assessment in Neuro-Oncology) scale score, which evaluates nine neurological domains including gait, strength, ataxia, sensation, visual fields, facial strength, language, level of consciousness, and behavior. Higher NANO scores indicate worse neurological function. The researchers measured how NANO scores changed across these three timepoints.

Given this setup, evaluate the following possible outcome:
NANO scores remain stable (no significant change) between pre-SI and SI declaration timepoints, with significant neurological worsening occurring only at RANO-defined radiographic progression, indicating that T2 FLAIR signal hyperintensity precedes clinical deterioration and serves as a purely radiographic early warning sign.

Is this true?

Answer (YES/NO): NO